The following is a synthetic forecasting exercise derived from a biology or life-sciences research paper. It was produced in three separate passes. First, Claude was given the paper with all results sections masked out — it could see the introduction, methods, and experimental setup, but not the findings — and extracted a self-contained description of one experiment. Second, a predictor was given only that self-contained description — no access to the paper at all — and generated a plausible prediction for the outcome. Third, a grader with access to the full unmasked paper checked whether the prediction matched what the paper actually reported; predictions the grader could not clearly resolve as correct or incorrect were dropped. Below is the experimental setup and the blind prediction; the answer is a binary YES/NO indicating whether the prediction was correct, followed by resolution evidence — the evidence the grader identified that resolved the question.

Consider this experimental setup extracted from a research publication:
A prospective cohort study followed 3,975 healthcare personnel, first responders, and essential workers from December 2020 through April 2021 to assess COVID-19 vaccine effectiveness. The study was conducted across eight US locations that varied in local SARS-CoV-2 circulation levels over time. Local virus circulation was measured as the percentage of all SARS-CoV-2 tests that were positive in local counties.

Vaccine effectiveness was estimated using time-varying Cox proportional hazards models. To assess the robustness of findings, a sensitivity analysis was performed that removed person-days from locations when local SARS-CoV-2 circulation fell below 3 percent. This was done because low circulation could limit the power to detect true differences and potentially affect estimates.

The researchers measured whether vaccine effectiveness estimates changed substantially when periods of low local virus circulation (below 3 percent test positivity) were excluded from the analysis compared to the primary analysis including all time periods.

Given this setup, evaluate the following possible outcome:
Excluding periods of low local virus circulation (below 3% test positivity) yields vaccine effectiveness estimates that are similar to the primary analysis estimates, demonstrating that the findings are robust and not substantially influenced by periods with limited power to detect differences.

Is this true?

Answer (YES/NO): YES